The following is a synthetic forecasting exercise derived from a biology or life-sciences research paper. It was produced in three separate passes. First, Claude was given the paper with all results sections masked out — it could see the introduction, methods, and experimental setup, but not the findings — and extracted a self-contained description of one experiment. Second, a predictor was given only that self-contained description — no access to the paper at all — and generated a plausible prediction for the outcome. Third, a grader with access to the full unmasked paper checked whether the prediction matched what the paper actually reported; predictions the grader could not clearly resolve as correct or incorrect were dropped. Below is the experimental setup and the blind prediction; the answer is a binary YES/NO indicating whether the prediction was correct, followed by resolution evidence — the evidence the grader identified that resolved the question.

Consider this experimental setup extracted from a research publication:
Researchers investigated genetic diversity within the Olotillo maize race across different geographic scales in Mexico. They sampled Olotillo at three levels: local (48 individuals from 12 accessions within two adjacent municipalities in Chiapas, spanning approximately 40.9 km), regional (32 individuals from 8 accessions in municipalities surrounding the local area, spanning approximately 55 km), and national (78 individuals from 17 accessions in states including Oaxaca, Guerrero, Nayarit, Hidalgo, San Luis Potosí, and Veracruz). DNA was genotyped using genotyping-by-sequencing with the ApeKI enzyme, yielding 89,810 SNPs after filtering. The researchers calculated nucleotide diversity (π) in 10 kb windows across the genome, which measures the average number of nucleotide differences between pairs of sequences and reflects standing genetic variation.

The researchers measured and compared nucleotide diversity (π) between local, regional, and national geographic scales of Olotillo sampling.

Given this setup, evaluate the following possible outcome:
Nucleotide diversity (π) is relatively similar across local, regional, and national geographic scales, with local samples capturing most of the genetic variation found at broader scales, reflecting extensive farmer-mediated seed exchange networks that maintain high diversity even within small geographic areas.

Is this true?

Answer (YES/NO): YES